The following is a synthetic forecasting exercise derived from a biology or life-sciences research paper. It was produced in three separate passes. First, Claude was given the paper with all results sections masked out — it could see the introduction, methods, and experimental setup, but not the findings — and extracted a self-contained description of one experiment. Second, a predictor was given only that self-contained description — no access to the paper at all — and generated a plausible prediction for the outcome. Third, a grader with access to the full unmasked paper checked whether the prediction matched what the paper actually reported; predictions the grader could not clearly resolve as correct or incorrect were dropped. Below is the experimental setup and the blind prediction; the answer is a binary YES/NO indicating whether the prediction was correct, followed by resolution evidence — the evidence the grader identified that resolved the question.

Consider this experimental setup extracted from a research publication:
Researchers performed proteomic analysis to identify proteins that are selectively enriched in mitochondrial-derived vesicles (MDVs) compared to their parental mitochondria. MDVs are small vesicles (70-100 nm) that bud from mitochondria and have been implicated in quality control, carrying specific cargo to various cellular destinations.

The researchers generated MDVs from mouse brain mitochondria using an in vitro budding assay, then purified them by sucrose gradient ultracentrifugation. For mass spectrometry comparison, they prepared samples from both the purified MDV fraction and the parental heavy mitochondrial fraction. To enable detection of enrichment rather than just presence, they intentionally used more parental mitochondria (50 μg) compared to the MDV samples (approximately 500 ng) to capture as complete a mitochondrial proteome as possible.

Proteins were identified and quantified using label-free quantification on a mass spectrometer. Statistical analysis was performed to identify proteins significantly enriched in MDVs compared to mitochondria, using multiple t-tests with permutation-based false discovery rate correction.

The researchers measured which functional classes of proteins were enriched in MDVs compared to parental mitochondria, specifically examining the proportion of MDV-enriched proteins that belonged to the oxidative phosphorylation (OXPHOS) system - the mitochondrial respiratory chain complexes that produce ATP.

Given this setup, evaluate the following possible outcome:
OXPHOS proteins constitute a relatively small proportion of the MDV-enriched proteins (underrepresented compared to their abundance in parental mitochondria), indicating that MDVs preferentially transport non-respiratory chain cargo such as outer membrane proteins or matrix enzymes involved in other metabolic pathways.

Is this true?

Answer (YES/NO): NO